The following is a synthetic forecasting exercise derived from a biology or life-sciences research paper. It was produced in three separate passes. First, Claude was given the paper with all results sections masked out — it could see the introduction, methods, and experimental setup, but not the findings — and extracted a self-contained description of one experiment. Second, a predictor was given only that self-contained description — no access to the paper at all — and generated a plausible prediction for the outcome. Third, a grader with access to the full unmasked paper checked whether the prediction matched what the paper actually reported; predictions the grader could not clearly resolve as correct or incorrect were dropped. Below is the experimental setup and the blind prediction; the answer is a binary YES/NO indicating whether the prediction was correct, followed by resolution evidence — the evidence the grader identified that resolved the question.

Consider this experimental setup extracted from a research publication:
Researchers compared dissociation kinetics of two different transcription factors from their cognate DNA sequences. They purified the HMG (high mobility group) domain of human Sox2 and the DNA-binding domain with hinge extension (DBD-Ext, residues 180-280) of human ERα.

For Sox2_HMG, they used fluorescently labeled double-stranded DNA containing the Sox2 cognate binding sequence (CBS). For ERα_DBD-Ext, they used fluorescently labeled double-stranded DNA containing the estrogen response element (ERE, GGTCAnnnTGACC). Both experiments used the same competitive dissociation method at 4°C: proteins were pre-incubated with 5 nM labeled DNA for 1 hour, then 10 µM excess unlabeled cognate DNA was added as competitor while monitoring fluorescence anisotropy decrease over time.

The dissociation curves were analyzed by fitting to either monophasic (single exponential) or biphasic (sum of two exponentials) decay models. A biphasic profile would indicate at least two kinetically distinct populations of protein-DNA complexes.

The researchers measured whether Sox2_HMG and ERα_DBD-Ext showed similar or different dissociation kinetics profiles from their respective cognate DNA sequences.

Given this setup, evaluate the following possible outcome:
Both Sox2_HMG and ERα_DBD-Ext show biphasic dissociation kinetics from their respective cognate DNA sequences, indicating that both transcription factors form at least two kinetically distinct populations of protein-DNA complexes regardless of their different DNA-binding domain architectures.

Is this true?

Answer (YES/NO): YES